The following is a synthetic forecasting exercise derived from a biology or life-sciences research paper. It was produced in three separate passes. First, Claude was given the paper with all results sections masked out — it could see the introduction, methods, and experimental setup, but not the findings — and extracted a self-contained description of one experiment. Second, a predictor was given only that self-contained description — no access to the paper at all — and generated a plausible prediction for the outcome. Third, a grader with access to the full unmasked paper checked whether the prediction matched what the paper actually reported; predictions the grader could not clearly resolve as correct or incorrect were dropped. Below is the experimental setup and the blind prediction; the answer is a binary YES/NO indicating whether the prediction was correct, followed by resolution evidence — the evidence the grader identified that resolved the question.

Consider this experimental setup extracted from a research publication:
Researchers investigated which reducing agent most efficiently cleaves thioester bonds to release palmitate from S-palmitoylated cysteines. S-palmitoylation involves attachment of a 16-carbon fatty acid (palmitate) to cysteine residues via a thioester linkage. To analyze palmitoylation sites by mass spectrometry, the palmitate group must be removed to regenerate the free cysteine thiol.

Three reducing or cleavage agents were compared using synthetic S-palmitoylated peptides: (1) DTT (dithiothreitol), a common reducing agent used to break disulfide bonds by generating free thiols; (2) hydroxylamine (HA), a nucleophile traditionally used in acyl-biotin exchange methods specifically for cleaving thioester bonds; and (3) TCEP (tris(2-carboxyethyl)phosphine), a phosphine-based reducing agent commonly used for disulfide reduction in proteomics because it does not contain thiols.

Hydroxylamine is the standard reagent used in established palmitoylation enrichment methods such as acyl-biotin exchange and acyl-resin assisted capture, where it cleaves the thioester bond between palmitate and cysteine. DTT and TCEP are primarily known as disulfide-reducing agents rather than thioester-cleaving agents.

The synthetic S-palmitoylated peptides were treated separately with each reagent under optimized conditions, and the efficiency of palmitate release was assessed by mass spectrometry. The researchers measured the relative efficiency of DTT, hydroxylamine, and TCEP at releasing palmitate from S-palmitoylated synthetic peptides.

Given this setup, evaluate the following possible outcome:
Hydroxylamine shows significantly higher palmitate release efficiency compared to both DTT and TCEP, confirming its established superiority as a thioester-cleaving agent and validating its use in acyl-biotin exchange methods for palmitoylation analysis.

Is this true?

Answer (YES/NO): NO